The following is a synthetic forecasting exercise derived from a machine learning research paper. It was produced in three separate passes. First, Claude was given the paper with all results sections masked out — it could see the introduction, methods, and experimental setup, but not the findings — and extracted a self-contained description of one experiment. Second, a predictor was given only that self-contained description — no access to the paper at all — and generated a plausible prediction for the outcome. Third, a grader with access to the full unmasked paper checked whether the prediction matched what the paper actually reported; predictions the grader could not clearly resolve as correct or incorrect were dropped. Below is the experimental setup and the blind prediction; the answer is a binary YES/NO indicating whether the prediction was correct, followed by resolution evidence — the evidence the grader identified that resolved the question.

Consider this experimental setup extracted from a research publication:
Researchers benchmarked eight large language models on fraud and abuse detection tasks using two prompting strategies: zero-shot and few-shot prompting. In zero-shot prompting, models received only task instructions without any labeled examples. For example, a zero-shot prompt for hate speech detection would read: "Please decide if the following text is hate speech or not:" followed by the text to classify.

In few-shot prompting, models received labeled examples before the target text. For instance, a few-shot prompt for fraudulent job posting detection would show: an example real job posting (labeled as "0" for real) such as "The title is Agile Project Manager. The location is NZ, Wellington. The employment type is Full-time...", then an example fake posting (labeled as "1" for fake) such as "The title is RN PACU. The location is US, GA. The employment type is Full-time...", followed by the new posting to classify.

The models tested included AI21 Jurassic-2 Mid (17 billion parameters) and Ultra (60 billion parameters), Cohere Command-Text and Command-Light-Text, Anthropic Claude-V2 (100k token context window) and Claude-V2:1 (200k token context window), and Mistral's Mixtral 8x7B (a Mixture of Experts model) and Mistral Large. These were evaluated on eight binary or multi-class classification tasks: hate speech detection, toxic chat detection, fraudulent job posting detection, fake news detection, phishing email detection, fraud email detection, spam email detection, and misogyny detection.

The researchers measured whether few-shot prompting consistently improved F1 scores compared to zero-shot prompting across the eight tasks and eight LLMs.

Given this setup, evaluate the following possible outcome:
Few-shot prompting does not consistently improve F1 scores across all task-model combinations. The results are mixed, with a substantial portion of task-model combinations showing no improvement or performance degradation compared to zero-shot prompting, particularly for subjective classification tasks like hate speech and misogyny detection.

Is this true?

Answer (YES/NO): NO